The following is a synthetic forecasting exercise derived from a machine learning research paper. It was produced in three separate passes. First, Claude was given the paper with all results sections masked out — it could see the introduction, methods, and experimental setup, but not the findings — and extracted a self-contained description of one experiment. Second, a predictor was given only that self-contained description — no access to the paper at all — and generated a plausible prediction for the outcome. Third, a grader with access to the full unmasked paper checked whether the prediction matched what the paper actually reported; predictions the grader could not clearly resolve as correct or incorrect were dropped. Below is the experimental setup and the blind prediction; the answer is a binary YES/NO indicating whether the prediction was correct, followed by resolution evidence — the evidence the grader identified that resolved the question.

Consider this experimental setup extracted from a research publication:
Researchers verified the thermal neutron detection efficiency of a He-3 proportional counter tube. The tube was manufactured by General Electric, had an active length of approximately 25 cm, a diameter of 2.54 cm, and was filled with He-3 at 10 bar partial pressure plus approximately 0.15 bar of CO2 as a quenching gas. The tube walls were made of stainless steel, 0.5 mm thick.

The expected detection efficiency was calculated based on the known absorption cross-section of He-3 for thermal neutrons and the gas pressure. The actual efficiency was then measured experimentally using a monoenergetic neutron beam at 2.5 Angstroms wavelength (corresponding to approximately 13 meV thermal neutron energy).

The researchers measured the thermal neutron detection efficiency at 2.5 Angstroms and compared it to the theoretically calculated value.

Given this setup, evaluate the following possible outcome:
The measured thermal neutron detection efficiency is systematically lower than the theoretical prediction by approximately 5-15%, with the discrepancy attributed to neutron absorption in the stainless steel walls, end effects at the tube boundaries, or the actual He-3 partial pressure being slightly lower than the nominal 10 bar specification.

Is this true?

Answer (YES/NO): NO